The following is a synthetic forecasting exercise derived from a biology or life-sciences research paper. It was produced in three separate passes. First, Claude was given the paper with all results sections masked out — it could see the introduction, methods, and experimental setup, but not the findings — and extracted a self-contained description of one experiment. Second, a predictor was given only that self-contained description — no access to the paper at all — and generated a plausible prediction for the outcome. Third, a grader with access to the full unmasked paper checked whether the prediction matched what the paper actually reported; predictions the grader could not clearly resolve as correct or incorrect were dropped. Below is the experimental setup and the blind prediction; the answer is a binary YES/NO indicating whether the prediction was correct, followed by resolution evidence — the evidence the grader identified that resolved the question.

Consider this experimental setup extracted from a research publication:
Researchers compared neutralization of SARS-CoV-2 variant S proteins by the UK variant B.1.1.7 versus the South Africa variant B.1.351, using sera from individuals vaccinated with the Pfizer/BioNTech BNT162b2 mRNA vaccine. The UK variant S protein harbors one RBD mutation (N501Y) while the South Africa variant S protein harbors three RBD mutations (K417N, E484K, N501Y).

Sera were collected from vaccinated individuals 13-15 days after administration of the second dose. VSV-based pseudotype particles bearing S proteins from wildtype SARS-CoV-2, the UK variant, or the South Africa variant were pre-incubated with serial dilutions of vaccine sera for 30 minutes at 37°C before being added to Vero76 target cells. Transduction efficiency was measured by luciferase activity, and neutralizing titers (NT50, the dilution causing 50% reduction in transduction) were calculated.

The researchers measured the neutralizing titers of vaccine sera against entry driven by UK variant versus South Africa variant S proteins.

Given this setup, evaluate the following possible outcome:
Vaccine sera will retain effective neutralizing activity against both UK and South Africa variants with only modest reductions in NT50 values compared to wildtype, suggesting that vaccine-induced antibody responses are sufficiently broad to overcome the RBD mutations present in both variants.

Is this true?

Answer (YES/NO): NO